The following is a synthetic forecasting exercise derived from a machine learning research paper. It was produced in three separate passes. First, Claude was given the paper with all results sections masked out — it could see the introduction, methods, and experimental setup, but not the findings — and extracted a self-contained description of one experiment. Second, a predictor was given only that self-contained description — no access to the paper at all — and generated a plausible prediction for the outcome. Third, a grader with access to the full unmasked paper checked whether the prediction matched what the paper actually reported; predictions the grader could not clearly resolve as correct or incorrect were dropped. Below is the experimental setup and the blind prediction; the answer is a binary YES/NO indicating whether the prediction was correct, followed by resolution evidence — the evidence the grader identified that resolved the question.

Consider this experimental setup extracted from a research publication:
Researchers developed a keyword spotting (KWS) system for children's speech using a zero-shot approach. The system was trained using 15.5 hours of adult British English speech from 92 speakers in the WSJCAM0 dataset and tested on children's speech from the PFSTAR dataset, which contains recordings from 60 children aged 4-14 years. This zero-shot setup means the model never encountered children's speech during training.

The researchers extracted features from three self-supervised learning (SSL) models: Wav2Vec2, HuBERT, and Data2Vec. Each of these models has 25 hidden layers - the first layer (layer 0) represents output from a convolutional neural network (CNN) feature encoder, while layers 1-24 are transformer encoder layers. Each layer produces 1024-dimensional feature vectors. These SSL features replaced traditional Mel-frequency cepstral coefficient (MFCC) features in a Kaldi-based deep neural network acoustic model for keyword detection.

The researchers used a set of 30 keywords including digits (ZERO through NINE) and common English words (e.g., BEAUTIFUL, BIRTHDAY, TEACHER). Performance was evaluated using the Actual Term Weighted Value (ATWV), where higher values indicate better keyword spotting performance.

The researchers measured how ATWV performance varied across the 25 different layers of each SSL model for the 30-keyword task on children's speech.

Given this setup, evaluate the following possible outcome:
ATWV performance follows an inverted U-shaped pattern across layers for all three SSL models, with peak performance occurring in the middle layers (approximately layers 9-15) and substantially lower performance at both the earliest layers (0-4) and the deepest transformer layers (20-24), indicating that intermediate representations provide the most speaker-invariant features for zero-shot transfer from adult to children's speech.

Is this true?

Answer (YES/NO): NO